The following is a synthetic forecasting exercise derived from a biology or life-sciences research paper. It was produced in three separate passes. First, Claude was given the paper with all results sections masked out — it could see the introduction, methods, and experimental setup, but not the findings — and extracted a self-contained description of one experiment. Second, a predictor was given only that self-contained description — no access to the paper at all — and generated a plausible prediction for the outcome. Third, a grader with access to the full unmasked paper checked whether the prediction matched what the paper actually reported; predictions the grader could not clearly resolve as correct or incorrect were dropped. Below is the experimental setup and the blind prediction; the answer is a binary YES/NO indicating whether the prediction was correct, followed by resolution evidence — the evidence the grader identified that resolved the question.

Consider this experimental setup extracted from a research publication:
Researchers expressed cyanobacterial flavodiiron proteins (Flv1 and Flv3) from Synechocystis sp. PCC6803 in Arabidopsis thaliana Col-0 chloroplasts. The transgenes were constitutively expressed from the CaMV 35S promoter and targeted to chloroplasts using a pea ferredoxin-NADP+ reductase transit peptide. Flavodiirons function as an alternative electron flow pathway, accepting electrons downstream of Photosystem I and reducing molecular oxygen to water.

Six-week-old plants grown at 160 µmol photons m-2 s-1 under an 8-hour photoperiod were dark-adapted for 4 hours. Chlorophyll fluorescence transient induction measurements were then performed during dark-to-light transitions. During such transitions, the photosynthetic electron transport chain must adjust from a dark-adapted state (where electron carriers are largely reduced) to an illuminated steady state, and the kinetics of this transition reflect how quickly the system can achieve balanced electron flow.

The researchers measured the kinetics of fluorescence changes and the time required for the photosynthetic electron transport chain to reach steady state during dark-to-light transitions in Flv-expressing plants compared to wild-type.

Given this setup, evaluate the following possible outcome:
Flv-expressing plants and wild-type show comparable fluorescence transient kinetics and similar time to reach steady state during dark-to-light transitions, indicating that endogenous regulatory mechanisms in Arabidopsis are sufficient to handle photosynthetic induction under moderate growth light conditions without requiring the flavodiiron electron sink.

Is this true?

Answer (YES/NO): NO